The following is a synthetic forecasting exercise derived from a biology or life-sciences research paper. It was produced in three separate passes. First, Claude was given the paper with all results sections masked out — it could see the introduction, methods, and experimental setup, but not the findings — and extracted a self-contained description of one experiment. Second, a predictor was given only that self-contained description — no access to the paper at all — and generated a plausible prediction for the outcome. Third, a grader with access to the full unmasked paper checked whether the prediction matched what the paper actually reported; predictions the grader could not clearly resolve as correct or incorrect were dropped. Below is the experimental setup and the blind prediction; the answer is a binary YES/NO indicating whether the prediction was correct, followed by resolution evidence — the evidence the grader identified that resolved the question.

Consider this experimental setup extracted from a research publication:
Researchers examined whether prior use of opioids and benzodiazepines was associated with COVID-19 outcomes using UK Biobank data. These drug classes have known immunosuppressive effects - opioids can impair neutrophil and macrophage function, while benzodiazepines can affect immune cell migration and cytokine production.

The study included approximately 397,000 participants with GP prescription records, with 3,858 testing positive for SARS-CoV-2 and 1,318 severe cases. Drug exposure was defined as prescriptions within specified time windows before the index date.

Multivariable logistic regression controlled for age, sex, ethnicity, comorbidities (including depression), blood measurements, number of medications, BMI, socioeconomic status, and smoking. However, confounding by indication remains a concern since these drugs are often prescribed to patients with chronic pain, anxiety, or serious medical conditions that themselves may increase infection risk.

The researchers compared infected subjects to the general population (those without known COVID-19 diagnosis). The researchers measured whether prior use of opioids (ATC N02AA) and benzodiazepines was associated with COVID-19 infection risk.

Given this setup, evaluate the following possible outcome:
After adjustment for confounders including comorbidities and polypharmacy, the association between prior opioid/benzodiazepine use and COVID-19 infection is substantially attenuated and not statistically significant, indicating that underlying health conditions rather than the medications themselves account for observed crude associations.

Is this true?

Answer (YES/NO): NO